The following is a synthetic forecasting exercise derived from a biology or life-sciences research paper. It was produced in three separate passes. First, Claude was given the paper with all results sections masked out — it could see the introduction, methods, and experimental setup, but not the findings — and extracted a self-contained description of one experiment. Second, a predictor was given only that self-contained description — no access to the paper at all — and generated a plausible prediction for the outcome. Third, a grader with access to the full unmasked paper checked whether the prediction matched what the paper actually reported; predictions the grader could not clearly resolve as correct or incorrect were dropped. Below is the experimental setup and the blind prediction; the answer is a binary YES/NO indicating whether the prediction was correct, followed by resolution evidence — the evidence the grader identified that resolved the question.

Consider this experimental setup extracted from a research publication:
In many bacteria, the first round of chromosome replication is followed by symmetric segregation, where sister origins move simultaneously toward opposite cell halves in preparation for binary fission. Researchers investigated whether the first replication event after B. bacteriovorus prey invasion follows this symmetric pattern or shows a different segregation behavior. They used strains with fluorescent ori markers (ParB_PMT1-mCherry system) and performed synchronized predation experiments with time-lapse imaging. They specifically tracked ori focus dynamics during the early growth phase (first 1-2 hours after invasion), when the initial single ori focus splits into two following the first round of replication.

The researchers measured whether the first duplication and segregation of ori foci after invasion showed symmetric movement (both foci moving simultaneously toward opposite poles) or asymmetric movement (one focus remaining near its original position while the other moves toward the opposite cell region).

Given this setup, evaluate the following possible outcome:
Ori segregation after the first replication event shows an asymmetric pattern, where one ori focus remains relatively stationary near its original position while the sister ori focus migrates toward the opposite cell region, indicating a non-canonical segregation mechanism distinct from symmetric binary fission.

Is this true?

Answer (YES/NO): YES